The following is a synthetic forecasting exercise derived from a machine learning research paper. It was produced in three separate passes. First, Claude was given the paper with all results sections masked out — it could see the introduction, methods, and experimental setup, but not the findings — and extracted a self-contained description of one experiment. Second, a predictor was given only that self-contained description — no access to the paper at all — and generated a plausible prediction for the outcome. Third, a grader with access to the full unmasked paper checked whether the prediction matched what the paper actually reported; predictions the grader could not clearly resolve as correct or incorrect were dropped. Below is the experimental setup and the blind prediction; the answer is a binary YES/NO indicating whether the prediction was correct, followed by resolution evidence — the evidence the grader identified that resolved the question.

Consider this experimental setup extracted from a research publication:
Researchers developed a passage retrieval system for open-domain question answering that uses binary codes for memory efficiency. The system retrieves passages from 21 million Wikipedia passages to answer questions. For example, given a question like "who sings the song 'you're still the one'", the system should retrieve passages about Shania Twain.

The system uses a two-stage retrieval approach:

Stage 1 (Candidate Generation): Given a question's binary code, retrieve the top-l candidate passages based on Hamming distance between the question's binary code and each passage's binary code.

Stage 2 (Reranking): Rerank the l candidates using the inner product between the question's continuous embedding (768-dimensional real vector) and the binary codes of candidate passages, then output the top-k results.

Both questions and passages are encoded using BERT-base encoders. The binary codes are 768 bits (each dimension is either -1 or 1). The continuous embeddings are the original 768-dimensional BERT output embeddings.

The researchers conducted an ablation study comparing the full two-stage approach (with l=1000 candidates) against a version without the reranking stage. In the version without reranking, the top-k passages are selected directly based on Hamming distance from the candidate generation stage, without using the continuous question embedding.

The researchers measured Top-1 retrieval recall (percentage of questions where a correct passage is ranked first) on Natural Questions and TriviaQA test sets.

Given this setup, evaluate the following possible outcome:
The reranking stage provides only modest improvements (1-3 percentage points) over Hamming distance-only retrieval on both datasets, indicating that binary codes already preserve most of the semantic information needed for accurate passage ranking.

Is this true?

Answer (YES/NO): NO